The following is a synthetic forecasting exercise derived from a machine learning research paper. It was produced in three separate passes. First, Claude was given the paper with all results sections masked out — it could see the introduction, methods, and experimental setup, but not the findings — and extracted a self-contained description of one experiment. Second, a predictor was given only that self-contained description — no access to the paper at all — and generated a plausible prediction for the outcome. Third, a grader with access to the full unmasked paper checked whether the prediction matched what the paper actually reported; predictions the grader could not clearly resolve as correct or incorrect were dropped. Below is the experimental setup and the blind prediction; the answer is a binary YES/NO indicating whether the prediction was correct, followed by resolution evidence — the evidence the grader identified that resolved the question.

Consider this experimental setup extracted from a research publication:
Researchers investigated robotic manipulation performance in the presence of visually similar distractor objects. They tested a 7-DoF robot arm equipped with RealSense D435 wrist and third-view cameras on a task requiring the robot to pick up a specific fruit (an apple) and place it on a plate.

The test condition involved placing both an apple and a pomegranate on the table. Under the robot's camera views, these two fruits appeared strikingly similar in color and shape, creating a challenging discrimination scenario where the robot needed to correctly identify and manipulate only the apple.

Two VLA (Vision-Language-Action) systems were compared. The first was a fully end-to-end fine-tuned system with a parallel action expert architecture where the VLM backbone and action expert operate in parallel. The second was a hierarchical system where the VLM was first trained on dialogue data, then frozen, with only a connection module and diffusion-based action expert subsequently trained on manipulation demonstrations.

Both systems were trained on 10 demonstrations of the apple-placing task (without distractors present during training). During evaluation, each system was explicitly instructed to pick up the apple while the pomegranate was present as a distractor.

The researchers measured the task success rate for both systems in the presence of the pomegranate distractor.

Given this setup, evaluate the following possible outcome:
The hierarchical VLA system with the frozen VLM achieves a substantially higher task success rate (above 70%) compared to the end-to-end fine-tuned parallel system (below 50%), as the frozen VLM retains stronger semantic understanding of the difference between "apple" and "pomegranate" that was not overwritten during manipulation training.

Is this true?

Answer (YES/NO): NO